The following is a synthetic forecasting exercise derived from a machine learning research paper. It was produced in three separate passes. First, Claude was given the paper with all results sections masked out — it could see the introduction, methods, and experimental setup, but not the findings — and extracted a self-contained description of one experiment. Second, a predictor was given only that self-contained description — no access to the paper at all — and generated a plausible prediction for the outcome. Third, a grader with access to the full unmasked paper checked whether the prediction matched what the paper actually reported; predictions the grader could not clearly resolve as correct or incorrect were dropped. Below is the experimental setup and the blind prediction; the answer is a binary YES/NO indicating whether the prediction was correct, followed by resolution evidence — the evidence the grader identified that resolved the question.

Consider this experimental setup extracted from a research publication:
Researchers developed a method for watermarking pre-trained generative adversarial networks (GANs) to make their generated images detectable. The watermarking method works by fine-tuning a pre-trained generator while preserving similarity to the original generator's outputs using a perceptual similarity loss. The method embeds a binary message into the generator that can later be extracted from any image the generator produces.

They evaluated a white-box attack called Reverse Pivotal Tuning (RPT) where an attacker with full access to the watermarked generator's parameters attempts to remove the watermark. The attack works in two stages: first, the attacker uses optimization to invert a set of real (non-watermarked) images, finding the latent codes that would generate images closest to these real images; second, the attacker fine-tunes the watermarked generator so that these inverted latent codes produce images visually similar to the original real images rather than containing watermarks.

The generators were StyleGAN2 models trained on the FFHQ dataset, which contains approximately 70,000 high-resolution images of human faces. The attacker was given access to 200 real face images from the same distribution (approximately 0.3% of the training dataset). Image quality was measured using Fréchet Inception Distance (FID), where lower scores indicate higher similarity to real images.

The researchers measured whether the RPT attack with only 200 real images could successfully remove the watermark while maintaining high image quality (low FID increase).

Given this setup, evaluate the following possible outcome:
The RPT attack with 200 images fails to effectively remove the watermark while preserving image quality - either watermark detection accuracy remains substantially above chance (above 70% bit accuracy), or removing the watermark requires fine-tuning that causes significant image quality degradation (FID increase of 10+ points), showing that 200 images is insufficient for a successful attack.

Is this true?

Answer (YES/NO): NO